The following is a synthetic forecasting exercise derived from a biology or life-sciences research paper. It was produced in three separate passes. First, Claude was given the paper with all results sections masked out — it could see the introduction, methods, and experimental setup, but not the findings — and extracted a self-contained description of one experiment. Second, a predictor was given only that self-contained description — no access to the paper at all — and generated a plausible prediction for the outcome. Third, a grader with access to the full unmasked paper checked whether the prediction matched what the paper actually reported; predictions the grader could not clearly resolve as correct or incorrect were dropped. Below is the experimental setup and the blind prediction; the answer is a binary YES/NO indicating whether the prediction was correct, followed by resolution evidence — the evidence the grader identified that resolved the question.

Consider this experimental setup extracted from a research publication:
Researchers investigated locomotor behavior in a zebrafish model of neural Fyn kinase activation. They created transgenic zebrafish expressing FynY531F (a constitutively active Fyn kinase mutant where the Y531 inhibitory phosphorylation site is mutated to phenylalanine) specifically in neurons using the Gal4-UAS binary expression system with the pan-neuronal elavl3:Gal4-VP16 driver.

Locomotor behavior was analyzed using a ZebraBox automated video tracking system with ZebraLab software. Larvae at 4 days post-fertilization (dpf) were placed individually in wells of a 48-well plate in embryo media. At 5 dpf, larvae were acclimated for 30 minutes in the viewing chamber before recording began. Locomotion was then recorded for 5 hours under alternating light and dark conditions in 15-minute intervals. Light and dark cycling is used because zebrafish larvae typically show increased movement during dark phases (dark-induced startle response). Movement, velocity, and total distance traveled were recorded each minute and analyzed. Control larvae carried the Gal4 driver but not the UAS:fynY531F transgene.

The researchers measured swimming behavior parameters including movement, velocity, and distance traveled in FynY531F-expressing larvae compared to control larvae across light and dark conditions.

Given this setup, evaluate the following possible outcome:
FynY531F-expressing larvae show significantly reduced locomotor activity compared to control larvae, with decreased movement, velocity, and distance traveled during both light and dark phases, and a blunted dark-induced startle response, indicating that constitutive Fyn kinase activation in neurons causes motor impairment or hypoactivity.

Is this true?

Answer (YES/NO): NO